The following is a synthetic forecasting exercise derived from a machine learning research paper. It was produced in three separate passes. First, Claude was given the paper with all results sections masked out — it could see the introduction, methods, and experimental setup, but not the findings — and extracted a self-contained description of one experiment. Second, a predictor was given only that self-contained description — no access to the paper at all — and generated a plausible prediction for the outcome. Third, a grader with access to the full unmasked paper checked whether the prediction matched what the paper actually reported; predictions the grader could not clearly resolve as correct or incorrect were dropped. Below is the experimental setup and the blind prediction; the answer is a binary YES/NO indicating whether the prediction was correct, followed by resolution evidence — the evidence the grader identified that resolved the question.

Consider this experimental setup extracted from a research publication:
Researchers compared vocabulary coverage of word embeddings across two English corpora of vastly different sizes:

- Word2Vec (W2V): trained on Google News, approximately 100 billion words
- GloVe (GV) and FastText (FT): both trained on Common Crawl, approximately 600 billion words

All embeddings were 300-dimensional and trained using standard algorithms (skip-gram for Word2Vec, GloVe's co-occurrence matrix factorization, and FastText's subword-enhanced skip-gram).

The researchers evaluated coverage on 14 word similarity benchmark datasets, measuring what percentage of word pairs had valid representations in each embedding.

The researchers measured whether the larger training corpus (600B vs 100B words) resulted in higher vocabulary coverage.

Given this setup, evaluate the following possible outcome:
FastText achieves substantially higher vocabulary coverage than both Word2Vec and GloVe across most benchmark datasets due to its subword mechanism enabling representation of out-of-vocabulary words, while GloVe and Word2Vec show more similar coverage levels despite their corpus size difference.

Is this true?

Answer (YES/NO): NO